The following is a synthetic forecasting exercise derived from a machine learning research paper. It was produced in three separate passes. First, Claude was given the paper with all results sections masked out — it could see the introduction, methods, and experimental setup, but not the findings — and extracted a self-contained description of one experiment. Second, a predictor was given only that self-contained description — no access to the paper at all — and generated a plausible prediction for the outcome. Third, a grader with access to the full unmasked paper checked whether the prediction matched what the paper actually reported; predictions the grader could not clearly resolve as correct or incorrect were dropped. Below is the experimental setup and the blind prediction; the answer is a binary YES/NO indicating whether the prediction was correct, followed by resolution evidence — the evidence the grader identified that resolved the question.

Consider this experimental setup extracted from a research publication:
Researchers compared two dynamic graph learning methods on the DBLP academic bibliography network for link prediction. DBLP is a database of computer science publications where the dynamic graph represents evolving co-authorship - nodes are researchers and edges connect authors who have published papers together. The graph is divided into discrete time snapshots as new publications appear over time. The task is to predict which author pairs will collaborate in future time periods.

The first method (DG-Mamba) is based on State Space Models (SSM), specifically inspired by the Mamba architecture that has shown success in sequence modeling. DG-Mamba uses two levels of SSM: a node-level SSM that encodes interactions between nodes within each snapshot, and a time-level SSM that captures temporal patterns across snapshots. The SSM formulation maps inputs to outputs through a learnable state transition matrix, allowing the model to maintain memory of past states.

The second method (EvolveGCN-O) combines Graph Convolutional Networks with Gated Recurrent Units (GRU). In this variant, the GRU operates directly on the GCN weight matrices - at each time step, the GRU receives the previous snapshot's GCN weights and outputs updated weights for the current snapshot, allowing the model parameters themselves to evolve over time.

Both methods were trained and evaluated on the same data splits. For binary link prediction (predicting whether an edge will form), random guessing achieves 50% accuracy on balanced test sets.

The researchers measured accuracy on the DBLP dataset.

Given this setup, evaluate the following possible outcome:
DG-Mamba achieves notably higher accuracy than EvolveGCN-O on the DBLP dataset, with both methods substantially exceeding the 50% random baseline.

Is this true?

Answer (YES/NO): NO